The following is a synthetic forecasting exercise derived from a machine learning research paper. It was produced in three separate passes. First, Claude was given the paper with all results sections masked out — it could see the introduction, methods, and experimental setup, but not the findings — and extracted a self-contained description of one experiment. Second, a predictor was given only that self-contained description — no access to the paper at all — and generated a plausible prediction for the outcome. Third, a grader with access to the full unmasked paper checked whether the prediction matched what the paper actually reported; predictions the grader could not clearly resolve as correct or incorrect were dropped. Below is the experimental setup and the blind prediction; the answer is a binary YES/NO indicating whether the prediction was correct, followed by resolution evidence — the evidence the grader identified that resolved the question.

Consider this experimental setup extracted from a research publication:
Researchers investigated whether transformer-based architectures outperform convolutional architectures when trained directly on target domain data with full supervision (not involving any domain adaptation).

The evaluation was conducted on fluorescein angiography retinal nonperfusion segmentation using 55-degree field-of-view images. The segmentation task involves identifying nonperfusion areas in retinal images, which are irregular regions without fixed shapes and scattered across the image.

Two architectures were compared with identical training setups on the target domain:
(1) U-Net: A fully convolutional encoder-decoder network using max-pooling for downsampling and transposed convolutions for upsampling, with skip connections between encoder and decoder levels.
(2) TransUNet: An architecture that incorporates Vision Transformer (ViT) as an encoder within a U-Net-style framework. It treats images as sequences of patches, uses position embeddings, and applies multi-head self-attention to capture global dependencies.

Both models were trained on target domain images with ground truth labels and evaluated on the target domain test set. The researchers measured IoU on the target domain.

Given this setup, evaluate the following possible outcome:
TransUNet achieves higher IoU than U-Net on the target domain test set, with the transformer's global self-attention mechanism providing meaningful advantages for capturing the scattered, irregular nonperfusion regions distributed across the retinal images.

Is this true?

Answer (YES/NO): NO